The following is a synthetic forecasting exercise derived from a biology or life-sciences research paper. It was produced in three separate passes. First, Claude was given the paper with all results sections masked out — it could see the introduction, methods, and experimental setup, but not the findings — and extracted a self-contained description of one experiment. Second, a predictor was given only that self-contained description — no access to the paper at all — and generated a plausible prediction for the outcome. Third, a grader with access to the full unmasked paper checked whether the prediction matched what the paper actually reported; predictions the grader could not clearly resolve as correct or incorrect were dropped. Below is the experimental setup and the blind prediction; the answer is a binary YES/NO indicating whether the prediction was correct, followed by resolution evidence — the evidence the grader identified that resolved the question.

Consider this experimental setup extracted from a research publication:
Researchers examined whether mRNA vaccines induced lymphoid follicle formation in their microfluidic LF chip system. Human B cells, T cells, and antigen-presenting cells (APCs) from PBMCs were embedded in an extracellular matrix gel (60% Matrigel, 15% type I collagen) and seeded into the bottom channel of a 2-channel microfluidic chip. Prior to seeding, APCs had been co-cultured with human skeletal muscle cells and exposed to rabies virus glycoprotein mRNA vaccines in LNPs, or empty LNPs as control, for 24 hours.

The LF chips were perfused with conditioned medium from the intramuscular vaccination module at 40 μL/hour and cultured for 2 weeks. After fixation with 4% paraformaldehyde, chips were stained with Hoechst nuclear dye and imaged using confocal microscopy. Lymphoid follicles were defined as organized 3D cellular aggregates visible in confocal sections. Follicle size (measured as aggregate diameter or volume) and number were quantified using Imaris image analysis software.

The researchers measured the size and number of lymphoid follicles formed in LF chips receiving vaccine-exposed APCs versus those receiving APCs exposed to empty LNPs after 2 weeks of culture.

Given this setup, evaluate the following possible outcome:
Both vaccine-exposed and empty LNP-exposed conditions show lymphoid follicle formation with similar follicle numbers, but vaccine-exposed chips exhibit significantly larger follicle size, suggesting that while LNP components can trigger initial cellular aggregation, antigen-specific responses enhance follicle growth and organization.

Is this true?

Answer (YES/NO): NO